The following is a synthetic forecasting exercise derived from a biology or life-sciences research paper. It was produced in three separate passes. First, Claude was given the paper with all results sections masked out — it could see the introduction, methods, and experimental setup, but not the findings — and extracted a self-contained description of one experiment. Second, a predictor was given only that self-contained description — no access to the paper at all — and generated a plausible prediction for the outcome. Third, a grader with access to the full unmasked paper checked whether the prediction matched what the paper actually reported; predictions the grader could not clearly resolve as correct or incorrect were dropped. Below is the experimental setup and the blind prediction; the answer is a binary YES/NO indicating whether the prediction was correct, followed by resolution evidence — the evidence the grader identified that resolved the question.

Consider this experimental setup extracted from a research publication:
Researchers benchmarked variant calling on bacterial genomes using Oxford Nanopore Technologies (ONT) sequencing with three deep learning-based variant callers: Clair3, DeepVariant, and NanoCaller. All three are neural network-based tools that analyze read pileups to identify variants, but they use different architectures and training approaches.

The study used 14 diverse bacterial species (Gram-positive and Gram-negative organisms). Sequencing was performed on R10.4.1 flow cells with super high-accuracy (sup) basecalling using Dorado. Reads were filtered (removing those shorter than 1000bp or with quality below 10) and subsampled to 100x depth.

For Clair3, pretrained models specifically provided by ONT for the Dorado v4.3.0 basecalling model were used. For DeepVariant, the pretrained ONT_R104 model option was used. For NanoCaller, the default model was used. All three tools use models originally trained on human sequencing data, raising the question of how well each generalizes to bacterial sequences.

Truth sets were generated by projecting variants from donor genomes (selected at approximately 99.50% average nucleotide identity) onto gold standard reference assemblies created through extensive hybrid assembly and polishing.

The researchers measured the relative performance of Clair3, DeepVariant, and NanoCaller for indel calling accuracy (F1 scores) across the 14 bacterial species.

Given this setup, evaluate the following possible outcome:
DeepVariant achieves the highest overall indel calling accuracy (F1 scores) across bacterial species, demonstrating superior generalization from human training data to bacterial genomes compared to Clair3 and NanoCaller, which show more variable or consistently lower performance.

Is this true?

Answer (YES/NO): NO